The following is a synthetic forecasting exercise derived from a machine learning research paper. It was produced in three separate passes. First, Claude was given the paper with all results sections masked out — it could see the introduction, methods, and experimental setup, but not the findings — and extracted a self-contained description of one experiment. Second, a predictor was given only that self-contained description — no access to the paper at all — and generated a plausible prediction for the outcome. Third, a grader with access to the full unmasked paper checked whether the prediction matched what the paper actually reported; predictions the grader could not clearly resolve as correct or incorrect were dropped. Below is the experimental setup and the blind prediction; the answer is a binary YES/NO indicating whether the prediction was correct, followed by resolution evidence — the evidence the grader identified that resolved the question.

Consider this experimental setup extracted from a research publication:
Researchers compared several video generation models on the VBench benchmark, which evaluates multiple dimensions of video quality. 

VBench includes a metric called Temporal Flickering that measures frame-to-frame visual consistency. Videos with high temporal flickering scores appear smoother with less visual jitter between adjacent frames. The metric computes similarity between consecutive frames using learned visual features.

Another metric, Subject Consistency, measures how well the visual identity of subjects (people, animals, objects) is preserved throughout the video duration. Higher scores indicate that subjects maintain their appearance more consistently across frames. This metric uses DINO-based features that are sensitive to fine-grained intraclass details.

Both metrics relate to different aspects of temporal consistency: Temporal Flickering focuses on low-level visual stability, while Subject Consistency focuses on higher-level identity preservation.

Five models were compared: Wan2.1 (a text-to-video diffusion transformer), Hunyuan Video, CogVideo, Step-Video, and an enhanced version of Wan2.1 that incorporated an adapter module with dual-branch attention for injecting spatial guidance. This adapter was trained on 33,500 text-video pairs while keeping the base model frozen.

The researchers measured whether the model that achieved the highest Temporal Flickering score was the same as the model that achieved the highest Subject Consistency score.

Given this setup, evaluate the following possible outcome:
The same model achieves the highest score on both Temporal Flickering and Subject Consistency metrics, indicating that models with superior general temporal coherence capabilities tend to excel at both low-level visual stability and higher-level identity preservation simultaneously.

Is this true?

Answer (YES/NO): NO